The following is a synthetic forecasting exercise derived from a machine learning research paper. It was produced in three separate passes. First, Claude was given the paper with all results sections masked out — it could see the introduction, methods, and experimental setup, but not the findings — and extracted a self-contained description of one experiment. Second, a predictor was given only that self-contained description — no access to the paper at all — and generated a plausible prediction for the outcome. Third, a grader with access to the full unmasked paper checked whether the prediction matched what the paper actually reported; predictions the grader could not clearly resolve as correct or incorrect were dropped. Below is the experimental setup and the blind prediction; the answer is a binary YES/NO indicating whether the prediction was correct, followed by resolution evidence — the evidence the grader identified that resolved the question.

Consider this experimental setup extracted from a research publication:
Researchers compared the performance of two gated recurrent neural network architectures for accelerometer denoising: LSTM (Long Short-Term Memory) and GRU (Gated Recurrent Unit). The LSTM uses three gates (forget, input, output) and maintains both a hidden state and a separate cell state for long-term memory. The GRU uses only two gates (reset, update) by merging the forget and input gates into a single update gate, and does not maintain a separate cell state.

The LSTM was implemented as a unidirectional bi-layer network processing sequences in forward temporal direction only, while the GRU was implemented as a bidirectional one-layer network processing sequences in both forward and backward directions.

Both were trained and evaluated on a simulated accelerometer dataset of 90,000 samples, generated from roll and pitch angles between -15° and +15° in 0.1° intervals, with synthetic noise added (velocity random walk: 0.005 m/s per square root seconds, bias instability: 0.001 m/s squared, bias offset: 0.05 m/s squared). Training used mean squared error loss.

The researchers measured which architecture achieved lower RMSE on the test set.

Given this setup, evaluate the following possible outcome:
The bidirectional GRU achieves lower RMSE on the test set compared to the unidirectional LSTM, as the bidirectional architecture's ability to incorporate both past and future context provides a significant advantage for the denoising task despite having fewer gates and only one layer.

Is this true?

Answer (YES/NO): YES